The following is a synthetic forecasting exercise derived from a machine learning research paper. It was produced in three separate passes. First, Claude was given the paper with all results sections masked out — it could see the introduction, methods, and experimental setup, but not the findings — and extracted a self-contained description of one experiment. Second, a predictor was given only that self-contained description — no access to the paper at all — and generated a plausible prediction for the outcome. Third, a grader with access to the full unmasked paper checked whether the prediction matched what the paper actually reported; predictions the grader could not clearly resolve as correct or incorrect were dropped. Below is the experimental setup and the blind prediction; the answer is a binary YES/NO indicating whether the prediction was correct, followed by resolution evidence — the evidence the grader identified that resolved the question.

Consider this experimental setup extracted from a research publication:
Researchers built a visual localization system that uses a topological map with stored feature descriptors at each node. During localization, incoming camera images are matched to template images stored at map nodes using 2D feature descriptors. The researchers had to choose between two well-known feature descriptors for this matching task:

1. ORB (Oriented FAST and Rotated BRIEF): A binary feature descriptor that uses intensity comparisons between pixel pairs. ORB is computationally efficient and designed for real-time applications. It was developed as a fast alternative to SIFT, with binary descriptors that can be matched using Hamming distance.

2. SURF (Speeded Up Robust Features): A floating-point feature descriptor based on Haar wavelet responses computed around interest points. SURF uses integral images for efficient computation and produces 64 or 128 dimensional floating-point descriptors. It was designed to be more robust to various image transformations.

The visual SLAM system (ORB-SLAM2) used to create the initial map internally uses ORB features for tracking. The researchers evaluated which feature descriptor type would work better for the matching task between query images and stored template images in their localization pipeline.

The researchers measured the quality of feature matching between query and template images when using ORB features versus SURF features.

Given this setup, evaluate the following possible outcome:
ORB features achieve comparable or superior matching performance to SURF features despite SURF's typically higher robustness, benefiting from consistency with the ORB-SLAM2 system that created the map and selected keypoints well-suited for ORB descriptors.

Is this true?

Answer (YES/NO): NO